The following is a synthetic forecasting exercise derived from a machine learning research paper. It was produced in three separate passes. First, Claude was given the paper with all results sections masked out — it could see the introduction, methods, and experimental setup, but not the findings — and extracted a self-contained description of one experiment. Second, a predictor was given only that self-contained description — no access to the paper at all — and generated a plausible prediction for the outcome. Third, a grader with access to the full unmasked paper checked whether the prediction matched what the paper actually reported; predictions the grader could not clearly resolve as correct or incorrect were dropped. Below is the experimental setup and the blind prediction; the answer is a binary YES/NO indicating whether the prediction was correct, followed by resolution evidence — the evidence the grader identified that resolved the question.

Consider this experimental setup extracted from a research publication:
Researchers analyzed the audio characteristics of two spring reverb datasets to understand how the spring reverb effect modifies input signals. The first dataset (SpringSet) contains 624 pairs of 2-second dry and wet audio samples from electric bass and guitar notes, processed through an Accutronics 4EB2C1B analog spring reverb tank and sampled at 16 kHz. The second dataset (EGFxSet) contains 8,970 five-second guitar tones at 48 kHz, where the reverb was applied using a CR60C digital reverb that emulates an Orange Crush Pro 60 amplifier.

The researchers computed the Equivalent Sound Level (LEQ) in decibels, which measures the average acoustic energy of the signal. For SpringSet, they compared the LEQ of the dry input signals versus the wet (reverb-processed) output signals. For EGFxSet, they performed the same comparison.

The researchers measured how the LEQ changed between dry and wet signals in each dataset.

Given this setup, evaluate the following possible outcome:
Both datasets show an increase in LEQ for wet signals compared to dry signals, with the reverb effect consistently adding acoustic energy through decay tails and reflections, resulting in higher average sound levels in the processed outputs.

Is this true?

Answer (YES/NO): NO